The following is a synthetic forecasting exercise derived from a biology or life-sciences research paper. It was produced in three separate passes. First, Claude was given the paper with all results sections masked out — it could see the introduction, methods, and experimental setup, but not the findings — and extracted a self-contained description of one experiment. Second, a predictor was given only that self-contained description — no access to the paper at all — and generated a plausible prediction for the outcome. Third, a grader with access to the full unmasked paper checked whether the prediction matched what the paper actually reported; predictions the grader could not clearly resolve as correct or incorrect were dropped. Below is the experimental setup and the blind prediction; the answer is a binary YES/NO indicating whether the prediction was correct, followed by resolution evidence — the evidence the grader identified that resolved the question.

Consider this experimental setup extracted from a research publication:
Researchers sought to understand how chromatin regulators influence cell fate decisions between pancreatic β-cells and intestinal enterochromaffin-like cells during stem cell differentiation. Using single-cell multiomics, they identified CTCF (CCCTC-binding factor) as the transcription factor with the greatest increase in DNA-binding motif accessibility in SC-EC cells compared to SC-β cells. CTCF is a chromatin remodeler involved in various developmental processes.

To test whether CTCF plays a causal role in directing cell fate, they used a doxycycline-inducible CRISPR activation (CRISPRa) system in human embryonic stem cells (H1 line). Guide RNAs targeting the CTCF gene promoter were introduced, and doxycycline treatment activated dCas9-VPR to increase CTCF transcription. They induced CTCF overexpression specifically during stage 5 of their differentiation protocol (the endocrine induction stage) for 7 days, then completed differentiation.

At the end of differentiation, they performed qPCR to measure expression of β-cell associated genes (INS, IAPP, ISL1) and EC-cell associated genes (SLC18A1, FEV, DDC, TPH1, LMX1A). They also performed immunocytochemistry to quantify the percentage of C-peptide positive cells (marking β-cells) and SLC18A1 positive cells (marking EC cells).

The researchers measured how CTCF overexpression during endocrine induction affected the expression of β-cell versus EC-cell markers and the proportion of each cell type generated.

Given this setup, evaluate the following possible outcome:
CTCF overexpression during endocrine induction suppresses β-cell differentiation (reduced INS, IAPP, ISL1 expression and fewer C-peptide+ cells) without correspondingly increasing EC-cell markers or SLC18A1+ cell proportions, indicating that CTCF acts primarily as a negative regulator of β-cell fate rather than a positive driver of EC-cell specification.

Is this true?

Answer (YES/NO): NO